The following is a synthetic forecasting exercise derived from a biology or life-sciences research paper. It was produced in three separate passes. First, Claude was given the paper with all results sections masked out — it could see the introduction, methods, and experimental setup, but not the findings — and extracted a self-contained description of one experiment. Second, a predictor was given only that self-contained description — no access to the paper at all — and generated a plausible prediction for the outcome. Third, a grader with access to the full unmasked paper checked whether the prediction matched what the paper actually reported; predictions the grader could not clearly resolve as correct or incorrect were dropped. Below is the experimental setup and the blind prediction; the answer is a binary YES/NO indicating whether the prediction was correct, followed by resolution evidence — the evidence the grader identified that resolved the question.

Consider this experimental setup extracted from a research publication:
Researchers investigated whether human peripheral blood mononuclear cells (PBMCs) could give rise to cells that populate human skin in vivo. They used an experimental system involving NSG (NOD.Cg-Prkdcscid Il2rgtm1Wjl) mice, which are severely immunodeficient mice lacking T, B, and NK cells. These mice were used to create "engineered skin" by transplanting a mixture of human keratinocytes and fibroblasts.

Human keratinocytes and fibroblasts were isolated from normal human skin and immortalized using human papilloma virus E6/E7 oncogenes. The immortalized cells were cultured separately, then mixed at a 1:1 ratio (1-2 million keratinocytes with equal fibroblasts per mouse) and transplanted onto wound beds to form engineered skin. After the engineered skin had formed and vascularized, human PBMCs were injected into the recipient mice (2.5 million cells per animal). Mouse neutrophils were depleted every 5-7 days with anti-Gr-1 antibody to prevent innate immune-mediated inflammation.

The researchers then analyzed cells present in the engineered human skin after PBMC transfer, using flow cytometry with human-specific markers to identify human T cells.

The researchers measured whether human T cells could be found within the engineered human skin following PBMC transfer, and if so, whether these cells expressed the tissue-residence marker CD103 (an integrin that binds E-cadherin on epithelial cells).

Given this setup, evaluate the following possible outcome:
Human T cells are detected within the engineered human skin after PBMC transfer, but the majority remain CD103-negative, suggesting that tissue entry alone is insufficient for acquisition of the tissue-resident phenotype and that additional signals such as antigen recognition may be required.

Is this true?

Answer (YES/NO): YES